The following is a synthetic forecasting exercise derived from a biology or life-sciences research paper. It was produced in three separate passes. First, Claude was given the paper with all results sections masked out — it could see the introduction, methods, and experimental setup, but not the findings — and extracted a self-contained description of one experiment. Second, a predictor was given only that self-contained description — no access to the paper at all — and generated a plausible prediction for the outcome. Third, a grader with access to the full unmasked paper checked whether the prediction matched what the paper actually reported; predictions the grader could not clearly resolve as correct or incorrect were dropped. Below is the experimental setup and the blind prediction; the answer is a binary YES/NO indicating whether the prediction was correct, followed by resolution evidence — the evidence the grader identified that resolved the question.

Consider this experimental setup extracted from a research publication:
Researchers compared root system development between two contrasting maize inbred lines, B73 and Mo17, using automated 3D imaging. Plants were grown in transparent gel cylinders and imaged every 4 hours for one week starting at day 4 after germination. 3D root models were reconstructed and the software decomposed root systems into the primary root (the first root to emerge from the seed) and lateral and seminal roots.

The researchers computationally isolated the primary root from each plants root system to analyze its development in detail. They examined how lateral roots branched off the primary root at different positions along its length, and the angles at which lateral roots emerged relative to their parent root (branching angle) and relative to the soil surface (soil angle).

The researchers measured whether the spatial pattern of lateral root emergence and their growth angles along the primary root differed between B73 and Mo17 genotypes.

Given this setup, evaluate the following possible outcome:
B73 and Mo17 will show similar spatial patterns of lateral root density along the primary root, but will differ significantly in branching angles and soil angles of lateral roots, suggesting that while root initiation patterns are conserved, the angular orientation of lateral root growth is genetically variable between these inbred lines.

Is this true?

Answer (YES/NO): NO